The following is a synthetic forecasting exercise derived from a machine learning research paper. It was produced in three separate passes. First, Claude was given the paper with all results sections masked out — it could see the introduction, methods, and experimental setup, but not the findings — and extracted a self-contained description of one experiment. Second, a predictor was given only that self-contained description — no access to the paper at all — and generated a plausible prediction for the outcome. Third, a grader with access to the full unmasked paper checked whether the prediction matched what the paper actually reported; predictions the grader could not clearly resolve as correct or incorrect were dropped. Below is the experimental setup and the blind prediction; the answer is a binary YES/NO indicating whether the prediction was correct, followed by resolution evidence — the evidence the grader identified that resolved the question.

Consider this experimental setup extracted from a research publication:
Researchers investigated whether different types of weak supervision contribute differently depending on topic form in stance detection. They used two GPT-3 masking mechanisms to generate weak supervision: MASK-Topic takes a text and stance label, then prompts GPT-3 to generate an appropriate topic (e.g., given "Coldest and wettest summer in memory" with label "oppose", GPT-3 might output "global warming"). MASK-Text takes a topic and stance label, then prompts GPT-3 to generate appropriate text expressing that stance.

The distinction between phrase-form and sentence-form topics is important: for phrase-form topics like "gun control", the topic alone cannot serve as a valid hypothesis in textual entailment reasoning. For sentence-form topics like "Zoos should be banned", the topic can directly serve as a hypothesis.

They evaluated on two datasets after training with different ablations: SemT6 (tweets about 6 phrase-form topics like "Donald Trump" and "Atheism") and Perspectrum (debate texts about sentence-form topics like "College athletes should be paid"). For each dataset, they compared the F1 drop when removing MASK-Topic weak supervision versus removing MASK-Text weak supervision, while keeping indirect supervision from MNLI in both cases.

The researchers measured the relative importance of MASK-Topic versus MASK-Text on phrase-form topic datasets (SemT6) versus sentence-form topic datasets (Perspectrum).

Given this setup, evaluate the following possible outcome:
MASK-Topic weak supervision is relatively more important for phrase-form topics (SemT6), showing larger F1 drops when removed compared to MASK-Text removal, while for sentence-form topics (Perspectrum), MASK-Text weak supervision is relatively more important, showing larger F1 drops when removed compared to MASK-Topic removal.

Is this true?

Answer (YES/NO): NO